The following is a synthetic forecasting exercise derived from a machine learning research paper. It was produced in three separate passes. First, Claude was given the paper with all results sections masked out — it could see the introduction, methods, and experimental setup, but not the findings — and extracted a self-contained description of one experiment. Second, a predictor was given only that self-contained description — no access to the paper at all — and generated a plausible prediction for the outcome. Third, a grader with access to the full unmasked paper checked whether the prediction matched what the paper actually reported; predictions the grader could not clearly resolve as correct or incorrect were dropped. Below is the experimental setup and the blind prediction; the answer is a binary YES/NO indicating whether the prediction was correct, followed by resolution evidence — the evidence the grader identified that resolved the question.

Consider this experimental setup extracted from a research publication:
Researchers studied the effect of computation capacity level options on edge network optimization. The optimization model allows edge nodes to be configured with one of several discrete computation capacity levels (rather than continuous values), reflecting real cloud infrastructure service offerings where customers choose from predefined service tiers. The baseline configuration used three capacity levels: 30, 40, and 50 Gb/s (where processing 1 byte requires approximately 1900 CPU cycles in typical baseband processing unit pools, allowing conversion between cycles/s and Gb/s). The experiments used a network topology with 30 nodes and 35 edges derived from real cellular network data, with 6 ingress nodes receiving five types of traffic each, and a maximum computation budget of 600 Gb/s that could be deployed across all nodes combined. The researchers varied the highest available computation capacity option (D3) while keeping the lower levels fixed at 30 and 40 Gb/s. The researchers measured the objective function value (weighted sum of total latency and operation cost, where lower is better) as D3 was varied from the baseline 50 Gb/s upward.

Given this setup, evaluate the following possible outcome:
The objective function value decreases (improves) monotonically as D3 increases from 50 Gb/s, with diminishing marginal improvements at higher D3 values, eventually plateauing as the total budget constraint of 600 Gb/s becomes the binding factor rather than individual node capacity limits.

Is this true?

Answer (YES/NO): NO